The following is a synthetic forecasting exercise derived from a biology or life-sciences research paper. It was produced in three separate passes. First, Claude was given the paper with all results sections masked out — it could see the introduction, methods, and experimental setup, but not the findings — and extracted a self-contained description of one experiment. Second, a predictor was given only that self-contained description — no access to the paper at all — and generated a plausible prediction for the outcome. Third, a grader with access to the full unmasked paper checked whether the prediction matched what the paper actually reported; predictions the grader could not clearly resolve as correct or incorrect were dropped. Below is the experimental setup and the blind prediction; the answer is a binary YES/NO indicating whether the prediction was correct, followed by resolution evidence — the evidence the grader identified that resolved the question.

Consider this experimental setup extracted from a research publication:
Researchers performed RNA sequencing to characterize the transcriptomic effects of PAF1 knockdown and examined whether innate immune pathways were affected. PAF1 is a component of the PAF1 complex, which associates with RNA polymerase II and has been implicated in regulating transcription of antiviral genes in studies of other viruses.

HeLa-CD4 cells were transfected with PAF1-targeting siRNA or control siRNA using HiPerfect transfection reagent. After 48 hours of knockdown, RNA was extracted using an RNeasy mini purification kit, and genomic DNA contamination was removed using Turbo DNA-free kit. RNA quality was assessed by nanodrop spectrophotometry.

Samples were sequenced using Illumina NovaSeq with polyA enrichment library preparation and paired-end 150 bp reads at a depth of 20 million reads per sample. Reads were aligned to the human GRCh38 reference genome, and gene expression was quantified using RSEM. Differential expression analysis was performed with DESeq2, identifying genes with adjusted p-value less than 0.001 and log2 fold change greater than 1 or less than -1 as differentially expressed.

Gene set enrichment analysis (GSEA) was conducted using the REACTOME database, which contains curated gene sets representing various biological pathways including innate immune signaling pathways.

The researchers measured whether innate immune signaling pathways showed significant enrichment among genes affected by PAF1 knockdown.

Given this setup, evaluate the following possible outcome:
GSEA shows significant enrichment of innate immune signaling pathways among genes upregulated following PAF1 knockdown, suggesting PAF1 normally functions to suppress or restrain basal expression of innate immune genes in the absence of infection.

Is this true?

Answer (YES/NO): NO